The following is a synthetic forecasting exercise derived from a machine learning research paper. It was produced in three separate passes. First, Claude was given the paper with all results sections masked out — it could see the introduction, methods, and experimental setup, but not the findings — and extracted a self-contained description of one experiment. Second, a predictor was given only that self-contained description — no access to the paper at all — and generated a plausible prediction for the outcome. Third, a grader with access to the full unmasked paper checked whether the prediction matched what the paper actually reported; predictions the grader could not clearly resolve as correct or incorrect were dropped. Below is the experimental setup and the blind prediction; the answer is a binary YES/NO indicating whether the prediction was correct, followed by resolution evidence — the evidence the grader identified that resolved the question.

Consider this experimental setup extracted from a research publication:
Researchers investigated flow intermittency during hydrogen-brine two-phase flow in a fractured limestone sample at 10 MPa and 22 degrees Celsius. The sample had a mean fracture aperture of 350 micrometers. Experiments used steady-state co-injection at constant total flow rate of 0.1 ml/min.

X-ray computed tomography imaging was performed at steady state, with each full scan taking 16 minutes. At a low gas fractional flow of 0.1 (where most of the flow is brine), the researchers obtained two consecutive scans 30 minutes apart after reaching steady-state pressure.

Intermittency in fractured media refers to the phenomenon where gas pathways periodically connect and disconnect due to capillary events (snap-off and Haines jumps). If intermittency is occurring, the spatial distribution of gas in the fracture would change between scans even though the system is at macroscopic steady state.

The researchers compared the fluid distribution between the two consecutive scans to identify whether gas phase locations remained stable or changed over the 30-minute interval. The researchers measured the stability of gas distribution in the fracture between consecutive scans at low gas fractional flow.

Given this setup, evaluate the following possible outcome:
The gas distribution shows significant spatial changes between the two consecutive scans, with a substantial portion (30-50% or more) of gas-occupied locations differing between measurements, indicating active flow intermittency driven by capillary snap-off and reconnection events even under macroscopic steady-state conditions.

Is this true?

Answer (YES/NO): NO